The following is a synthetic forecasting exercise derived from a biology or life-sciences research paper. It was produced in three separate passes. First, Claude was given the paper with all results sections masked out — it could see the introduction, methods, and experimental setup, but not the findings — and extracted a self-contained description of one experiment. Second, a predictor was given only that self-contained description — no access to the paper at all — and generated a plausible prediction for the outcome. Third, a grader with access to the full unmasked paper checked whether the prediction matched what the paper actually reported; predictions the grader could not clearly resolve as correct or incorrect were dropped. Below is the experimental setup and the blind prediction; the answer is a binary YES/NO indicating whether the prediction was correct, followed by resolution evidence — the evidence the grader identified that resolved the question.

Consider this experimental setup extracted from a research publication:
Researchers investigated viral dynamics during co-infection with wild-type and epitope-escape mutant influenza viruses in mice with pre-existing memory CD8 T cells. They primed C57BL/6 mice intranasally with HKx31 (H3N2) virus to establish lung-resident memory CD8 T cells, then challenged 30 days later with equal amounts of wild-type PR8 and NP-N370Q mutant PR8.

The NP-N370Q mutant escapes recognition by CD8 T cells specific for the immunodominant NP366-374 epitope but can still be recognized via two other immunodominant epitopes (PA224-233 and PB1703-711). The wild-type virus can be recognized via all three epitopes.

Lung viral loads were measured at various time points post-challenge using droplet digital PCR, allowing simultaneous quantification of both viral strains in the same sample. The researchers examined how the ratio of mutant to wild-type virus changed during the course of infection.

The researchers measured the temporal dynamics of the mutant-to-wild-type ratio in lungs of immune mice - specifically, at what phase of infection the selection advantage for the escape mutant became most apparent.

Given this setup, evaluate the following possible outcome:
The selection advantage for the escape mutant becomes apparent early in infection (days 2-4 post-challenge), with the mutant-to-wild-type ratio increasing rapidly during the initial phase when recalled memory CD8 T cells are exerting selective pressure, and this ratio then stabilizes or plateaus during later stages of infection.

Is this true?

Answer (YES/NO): NO